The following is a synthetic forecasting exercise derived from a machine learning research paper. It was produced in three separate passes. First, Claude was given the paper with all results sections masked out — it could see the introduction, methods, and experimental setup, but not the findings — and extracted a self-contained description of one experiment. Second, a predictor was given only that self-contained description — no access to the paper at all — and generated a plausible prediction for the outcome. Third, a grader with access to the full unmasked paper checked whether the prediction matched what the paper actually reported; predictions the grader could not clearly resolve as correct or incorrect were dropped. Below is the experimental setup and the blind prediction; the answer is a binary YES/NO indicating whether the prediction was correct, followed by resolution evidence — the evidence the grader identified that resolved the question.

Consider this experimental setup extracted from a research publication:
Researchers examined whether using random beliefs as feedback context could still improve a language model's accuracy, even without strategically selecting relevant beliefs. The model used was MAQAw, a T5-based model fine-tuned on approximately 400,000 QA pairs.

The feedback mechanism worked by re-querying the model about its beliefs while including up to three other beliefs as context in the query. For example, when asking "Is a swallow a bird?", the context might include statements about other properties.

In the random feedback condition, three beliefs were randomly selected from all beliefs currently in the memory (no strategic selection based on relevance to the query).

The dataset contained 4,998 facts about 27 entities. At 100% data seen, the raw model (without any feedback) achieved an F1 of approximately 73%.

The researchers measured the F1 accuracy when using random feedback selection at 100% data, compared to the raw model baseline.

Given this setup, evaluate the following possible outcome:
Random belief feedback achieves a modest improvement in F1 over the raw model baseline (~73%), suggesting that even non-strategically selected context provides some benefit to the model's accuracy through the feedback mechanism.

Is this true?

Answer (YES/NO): NO